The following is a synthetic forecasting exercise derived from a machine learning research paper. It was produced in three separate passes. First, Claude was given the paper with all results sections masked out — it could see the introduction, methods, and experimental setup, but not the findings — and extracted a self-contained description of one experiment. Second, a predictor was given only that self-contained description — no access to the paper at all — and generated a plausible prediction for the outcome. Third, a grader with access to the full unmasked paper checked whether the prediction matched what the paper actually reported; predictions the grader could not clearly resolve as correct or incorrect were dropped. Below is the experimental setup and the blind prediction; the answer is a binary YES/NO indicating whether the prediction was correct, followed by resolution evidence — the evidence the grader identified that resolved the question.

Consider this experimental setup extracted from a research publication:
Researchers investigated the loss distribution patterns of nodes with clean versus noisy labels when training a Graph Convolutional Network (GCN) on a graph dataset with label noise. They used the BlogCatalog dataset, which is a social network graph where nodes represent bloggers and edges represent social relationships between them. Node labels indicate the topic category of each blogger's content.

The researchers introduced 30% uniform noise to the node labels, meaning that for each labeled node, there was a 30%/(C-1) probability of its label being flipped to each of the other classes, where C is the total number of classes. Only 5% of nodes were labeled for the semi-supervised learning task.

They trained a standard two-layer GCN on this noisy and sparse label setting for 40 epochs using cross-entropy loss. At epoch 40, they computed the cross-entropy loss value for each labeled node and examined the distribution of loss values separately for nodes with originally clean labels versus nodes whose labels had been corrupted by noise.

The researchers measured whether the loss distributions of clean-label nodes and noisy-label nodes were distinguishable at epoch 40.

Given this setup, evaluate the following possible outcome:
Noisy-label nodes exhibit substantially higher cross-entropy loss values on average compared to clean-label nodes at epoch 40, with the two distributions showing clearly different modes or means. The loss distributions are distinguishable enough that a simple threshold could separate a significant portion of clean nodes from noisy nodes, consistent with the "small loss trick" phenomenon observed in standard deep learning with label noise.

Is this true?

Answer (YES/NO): YES